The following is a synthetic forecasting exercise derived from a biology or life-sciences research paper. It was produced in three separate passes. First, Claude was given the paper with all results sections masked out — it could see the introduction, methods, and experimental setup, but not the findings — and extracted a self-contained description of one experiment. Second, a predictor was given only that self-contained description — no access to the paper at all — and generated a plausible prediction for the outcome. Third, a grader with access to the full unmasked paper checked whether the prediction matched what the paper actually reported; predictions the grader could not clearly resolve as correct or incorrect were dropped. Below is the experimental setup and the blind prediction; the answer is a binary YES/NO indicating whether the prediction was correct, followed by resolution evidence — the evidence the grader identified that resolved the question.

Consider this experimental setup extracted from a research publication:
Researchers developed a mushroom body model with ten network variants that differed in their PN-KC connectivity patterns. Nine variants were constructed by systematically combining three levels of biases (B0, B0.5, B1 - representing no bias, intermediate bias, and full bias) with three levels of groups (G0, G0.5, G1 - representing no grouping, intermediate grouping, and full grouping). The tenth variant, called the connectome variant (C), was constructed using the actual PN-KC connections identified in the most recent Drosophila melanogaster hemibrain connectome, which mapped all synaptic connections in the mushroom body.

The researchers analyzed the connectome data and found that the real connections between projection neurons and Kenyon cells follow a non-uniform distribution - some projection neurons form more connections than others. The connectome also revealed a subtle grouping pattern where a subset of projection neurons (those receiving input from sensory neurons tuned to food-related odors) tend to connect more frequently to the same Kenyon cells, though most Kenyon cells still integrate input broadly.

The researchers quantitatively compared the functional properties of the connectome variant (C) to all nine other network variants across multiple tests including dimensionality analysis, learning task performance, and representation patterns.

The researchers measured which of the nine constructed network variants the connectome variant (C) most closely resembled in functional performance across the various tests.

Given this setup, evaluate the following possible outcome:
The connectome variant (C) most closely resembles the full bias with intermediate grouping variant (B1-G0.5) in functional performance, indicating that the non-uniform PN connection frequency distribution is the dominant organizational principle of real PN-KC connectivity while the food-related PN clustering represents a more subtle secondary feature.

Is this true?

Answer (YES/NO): NO